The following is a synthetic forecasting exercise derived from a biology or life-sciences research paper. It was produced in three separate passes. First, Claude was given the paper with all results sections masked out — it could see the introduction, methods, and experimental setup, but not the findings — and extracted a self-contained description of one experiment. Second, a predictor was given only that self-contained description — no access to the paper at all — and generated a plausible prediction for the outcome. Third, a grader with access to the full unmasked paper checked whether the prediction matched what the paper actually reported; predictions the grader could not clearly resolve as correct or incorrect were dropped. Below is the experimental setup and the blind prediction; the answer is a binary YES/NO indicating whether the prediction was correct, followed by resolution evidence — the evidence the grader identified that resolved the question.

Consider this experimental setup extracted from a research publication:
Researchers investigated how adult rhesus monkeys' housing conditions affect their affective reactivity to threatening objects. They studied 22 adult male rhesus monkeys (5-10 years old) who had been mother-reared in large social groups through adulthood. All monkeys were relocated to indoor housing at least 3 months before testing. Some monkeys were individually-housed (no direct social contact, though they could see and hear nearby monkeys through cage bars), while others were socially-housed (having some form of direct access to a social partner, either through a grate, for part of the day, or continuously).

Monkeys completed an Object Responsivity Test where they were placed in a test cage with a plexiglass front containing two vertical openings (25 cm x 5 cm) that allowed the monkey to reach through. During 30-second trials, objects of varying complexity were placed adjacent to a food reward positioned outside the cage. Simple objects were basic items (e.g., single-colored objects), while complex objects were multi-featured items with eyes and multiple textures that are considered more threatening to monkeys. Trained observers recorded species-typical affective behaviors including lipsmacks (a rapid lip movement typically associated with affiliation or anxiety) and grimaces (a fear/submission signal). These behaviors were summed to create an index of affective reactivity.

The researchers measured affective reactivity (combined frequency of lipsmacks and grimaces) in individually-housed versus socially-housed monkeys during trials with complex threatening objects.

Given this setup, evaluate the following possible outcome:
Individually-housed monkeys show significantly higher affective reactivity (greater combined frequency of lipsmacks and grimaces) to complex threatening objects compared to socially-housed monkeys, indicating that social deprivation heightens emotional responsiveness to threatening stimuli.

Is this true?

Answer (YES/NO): NO